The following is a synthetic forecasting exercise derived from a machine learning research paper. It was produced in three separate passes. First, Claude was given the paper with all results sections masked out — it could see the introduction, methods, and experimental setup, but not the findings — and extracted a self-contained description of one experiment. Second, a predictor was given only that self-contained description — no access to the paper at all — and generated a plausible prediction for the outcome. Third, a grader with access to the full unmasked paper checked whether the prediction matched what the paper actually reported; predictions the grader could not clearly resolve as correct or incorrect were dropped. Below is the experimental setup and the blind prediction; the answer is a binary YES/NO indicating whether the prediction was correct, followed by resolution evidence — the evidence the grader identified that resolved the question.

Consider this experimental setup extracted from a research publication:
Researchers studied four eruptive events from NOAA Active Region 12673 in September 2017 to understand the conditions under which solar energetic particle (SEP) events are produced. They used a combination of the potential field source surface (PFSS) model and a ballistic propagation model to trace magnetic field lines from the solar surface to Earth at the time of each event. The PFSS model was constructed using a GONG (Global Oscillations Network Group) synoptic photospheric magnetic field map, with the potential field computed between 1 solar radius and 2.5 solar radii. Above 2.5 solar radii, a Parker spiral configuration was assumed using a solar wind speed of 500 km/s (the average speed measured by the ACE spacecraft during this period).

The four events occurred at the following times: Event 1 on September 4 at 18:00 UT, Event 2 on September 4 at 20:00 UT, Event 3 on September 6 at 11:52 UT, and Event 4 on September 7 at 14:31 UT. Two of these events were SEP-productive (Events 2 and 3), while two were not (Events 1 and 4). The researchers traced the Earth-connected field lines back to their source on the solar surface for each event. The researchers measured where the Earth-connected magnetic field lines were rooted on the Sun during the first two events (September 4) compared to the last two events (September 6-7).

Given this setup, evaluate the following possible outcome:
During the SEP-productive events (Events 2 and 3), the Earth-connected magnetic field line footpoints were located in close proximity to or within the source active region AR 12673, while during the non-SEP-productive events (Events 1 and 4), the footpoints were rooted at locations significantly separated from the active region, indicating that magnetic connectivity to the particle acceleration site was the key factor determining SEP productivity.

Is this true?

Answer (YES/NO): NO